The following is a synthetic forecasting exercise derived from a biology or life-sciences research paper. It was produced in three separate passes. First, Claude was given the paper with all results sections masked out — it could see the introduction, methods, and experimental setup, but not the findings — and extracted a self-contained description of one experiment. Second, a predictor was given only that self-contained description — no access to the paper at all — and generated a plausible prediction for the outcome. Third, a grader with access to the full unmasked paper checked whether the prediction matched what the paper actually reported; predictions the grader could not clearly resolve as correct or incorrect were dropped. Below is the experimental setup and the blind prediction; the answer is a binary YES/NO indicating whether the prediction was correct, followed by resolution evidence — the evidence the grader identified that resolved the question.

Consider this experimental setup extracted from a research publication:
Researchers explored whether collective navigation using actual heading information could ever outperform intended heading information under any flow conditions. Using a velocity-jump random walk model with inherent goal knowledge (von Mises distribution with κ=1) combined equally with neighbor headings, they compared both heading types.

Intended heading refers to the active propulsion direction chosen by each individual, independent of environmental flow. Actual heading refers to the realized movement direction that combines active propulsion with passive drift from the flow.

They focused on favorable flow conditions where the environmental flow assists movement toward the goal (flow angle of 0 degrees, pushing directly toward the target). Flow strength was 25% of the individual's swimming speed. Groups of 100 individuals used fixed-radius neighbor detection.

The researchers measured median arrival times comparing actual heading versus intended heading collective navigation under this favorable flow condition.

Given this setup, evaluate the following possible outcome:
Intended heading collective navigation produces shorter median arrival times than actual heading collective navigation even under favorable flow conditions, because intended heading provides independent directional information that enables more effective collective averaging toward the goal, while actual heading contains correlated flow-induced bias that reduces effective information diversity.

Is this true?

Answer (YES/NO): NO